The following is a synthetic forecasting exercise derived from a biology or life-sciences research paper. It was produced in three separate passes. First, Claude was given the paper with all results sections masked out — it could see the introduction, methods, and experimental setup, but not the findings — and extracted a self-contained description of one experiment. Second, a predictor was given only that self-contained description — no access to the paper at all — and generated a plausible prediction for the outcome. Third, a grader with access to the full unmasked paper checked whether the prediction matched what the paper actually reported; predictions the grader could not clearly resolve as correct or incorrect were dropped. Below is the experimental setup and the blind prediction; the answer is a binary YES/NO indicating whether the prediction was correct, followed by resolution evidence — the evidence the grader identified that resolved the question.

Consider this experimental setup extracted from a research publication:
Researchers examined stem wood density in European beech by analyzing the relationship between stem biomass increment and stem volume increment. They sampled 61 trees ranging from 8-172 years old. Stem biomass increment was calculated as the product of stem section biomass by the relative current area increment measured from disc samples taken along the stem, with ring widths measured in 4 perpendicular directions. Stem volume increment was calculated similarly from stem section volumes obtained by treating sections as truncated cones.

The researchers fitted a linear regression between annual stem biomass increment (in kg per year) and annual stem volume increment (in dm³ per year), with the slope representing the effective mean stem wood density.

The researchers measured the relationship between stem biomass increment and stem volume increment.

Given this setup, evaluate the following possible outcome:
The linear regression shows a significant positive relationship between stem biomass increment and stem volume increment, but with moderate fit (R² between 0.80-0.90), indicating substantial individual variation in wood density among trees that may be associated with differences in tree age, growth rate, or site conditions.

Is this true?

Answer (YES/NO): NO